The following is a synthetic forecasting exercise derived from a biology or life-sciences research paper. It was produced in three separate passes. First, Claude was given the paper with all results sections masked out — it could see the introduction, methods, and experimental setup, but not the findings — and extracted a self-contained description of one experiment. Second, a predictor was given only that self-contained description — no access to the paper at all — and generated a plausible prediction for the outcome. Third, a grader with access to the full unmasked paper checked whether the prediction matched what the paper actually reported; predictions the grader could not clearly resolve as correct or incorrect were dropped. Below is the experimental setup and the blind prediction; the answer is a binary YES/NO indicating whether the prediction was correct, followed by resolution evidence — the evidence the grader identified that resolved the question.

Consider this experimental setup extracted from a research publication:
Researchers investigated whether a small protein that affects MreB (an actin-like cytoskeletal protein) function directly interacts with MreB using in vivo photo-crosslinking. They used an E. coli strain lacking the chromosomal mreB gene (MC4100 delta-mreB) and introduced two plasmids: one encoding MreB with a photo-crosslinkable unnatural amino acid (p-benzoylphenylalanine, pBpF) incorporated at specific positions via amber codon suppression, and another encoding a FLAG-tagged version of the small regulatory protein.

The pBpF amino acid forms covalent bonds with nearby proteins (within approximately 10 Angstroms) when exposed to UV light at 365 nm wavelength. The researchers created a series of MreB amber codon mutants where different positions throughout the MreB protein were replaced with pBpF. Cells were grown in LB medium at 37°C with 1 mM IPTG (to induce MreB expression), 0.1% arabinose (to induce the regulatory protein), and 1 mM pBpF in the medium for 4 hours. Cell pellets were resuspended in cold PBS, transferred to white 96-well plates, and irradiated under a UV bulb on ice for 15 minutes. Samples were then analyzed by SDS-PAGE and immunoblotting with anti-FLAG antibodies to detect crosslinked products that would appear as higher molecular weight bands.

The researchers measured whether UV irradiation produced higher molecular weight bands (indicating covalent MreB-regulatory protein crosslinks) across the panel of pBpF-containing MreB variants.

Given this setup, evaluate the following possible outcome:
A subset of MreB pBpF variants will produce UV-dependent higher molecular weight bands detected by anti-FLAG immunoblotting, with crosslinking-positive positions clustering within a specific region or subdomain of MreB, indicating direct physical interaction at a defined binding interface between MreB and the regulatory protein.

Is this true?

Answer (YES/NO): NO